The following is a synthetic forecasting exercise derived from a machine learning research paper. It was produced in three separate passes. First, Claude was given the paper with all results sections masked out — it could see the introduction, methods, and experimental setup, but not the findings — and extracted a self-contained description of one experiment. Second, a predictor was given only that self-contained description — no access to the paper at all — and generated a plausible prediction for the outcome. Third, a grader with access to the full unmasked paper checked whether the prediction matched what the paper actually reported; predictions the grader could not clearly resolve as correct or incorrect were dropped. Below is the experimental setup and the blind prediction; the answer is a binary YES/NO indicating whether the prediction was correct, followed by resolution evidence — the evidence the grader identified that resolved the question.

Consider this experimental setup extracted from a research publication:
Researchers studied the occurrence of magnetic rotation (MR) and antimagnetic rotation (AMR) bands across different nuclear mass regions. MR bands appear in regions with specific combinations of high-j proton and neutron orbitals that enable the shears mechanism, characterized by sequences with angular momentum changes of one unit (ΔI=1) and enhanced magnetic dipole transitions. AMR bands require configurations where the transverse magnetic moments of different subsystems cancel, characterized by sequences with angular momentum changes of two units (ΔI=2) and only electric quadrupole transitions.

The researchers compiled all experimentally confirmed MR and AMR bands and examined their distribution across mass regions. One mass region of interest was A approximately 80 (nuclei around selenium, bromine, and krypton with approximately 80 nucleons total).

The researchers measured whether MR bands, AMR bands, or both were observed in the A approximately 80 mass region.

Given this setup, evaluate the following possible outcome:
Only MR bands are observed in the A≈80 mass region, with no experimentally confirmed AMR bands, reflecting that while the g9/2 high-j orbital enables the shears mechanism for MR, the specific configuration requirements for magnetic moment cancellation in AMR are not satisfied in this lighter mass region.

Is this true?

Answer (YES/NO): YES